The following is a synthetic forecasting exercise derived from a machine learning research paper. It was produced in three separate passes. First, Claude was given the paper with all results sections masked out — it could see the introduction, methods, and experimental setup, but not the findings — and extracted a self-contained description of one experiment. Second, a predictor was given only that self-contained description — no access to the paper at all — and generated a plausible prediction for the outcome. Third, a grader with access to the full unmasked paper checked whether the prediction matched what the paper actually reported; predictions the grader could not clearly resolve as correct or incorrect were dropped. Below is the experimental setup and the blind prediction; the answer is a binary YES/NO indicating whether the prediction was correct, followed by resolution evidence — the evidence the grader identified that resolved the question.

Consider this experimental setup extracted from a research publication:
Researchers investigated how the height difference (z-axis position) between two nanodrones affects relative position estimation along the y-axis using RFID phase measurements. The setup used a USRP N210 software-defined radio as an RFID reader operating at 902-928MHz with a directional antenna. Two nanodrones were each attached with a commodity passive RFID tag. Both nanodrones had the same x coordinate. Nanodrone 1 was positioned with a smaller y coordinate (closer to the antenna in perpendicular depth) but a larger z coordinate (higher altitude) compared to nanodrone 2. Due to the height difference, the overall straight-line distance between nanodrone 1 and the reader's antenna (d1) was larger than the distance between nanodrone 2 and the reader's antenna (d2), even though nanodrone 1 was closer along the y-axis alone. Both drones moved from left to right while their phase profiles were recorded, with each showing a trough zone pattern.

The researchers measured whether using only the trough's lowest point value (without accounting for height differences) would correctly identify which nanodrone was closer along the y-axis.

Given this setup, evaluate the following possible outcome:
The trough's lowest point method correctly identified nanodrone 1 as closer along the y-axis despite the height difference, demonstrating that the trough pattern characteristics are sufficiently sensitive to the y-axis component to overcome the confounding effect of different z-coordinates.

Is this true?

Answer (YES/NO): NO